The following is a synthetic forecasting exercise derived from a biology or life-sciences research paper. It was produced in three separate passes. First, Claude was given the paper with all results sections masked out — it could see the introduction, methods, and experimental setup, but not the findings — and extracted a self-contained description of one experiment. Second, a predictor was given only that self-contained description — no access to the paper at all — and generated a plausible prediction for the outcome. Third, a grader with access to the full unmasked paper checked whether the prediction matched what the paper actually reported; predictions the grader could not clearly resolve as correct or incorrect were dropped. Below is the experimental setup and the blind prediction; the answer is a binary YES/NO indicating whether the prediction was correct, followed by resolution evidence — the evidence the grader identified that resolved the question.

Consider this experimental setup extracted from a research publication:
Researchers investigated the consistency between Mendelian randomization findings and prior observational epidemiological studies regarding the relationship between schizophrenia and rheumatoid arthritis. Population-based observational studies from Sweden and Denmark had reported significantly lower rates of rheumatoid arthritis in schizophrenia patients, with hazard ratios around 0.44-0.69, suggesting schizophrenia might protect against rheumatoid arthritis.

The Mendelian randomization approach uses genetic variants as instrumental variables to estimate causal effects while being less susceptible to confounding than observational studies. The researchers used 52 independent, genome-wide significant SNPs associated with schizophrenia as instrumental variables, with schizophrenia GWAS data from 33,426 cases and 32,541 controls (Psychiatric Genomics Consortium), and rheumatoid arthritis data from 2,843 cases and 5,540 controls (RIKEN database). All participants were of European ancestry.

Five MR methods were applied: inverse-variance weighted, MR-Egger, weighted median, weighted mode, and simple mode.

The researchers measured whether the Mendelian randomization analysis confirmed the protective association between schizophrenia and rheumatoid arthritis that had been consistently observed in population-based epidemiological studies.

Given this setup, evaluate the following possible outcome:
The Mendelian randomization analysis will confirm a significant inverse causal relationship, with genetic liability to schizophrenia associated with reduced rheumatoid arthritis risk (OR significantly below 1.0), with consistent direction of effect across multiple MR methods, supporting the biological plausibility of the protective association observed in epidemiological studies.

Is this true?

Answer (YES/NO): NO